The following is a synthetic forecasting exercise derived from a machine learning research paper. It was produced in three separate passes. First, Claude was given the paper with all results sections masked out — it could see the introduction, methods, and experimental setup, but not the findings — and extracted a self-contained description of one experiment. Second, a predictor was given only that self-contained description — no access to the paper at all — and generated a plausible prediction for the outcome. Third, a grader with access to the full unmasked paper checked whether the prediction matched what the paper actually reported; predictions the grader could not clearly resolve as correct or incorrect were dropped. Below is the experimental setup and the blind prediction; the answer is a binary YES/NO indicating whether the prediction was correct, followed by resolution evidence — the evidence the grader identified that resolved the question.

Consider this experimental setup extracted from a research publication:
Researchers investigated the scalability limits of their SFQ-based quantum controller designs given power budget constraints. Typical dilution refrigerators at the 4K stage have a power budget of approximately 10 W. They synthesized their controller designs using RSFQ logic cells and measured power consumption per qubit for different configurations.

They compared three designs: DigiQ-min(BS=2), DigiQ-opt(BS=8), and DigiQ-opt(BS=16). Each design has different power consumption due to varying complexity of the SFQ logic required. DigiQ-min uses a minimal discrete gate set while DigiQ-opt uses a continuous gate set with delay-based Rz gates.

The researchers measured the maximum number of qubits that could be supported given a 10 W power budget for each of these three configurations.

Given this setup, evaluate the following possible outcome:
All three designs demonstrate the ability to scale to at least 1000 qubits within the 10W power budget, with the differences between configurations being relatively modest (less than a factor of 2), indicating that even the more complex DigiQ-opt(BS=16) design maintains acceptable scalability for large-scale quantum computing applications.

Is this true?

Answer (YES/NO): NO